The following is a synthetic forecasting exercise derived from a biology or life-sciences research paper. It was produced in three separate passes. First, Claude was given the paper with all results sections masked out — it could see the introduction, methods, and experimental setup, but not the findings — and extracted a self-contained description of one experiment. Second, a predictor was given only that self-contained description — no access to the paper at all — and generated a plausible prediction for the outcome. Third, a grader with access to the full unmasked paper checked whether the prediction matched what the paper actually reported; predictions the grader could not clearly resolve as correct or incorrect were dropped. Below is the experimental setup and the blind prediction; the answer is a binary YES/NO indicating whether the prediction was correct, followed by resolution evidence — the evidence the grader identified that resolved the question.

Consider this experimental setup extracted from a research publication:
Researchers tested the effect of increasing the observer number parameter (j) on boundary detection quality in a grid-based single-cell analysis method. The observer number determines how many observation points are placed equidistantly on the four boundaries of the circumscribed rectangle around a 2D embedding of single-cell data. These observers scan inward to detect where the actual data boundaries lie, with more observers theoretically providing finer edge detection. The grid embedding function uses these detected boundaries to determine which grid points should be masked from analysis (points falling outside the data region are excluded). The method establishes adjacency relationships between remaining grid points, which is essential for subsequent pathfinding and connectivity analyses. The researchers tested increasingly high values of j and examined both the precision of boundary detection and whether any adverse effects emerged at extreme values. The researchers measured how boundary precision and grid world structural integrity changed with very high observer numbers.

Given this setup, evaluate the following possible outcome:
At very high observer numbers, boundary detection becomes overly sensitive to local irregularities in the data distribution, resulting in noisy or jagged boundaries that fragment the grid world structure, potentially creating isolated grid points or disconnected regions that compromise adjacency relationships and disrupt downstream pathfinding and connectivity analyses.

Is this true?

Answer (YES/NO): YES